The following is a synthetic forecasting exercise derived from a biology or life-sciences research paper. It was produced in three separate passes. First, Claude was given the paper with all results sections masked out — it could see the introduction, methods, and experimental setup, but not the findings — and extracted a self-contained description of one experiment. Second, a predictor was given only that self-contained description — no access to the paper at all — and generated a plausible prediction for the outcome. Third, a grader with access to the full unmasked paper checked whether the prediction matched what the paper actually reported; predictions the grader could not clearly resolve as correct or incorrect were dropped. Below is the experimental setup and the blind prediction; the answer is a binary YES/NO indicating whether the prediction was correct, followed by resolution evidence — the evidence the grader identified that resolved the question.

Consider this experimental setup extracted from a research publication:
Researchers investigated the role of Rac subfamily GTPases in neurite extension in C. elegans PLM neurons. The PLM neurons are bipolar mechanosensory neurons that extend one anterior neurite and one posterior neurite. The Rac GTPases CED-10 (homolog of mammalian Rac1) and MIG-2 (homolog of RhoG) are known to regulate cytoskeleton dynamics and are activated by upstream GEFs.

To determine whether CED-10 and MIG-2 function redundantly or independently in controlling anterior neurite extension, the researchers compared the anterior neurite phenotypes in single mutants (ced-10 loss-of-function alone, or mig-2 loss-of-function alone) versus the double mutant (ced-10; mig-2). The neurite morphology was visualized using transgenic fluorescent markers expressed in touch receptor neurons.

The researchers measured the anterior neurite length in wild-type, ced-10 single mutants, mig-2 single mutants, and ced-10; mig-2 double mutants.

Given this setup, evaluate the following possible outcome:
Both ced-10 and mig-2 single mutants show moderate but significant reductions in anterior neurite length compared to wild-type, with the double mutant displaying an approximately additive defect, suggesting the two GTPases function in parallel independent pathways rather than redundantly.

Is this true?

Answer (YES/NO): NO